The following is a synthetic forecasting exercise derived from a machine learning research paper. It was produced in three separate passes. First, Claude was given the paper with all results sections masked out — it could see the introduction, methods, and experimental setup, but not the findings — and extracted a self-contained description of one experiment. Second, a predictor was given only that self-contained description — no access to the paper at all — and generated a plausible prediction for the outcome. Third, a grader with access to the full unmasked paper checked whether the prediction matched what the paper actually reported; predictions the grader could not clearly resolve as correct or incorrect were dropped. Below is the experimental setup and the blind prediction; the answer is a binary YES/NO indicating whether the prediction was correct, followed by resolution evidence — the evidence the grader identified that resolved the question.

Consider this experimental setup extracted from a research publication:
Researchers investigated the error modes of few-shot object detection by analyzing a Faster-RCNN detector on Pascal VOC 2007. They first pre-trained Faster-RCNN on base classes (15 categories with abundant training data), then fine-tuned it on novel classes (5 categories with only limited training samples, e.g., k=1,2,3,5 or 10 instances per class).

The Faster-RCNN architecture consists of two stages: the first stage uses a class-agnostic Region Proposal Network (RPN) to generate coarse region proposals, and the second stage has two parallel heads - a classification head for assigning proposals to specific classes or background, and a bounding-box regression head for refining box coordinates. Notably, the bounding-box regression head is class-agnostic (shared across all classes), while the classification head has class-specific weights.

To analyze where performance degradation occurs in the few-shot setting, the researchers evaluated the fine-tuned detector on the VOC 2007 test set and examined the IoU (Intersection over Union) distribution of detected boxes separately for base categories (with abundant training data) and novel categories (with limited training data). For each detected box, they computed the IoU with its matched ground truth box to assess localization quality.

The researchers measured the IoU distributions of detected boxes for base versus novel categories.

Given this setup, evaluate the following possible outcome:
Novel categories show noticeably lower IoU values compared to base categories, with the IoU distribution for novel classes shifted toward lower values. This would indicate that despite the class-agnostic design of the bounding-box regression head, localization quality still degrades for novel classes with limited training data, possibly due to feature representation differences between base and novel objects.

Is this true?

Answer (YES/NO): NO